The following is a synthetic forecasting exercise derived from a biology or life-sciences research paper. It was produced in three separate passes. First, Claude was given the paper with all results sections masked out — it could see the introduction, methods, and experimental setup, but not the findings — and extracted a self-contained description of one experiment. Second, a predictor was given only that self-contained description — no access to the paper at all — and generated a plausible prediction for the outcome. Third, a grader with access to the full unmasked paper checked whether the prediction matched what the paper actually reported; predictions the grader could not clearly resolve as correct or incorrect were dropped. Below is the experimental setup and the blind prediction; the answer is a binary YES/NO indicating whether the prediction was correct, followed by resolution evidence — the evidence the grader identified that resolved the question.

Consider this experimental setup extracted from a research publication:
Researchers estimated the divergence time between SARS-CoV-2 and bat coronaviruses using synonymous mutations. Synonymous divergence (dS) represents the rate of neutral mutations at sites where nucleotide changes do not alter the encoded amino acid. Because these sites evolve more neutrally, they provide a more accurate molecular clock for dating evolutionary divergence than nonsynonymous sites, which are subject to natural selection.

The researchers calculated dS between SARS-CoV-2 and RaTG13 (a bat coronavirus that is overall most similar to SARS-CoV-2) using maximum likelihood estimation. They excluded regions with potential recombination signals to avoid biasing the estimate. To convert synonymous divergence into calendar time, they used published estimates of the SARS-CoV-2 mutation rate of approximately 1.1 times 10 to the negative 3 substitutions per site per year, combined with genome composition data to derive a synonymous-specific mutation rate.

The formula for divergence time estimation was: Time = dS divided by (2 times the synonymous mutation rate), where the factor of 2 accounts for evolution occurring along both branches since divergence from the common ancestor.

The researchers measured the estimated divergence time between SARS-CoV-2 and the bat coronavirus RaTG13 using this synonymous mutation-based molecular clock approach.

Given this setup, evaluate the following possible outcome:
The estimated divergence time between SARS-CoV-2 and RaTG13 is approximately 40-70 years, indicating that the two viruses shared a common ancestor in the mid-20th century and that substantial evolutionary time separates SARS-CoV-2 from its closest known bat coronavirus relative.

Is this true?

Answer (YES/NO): YES